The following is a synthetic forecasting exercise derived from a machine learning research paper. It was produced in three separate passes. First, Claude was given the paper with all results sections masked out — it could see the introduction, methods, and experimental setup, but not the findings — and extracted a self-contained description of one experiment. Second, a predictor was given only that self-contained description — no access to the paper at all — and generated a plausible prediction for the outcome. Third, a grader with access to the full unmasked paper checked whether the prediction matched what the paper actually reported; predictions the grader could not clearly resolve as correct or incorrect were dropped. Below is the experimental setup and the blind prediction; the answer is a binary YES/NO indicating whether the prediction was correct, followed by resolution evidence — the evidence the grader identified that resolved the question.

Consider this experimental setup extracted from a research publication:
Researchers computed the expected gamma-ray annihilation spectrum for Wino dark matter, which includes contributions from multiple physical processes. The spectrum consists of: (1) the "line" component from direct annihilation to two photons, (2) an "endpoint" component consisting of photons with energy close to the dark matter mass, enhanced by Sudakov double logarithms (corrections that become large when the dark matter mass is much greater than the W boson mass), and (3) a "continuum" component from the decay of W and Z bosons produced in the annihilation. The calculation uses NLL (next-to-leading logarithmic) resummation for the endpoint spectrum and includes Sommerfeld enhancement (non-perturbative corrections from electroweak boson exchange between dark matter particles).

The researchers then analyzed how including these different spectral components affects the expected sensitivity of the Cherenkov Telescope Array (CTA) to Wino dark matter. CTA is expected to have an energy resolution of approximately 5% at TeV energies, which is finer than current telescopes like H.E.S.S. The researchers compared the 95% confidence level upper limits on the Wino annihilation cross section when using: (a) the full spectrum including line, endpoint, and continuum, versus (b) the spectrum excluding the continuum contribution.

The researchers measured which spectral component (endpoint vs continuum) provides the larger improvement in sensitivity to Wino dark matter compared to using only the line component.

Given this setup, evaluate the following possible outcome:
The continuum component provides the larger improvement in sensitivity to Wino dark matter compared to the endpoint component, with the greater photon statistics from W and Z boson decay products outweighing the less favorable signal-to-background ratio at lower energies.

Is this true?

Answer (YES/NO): NO